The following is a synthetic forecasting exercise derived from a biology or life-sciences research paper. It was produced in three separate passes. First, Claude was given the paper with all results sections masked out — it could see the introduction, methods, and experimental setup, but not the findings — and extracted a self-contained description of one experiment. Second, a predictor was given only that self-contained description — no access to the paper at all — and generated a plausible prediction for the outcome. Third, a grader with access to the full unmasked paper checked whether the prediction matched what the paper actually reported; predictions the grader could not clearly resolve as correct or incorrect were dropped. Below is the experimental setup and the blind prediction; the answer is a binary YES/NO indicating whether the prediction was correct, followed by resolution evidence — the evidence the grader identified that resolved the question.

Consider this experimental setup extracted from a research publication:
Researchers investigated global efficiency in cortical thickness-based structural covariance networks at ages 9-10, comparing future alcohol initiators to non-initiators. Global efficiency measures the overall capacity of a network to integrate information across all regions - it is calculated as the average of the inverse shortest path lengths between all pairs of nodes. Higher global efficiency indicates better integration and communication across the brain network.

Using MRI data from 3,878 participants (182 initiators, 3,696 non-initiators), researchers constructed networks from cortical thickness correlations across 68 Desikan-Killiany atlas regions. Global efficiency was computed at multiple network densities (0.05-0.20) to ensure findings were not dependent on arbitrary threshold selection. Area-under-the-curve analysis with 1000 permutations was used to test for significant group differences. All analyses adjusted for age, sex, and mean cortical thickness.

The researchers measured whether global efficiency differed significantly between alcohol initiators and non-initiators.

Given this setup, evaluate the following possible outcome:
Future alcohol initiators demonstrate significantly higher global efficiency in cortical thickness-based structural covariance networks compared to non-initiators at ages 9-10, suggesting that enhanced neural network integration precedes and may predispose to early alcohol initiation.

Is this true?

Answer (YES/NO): YES